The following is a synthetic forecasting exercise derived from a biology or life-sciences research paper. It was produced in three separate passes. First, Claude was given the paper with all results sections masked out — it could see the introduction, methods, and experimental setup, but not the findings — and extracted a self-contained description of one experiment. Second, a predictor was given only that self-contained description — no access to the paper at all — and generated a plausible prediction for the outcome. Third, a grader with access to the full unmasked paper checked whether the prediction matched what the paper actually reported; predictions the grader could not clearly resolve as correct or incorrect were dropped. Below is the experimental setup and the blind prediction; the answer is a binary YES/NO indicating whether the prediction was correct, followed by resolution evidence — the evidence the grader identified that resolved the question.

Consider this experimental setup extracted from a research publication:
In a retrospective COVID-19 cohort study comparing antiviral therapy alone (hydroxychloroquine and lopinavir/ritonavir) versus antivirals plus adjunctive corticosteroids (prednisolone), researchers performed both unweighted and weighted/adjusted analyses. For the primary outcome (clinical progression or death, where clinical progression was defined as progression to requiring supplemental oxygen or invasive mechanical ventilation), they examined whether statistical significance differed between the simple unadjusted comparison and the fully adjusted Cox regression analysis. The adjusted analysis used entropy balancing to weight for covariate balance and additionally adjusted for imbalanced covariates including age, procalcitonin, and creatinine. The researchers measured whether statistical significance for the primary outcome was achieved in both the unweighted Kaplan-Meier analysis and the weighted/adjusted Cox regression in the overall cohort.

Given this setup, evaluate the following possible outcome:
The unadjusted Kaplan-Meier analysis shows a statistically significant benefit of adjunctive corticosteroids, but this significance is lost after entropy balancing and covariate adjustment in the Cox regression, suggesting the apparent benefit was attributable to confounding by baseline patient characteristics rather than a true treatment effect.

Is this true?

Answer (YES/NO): NO